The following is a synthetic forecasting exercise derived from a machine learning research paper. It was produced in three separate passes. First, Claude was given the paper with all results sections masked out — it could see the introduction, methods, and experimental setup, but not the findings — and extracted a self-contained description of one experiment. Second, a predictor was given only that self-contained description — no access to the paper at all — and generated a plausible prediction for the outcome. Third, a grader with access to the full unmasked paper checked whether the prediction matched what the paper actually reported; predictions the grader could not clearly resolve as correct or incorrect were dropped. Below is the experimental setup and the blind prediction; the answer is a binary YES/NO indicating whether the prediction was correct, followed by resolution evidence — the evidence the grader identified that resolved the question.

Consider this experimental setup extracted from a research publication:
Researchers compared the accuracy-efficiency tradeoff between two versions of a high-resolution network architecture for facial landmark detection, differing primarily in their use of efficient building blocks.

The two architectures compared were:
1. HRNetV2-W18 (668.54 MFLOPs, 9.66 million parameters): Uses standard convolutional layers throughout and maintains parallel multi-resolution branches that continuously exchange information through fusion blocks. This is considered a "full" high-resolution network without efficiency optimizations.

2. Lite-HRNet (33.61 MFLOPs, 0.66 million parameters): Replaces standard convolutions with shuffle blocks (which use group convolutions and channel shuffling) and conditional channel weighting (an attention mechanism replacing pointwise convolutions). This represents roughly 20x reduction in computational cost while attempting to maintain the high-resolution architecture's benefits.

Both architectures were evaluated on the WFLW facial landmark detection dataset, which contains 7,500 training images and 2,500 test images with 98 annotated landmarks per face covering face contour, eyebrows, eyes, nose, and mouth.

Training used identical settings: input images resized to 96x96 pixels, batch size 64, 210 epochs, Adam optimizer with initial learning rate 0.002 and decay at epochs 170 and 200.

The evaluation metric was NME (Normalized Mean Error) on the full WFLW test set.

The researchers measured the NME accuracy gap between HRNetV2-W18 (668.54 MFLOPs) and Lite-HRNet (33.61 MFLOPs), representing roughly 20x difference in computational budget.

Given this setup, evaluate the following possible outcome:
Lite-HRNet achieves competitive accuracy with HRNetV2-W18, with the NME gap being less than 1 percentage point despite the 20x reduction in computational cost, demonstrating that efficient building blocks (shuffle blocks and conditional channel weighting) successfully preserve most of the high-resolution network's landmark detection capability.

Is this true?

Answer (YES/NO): YES